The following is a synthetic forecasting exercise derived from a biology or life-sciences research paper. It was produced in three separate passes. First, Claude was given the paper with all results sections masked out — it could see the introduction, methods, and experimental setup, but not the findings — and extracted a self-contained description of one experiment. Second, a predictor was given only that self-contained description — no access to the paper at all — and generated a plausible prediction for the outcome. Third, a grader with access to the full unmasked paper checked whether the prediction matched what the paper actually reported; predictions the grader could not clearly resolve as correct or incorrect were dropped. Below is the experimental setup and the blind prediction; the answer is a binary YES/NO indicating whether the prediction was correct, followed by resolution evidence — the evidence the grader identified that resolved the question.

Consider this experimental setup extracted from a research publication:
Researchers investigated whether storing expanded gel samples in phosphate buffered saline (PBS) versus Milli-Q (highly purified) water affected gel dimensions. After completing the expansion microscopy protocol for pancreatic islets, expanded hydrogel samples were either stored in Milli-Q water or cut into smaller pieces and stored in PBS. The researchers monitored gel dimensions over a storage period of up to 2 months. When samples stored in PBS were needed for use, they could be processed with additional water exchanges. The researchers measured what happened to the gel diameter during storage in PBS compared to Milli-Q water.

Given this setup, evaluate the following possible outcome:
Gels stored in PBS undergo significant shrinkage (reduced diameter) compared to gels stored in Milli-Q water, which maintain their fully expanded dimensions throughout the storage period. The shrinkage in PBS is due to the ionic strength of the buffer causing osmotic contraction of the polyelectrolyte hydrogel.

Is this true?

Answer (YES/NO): YES